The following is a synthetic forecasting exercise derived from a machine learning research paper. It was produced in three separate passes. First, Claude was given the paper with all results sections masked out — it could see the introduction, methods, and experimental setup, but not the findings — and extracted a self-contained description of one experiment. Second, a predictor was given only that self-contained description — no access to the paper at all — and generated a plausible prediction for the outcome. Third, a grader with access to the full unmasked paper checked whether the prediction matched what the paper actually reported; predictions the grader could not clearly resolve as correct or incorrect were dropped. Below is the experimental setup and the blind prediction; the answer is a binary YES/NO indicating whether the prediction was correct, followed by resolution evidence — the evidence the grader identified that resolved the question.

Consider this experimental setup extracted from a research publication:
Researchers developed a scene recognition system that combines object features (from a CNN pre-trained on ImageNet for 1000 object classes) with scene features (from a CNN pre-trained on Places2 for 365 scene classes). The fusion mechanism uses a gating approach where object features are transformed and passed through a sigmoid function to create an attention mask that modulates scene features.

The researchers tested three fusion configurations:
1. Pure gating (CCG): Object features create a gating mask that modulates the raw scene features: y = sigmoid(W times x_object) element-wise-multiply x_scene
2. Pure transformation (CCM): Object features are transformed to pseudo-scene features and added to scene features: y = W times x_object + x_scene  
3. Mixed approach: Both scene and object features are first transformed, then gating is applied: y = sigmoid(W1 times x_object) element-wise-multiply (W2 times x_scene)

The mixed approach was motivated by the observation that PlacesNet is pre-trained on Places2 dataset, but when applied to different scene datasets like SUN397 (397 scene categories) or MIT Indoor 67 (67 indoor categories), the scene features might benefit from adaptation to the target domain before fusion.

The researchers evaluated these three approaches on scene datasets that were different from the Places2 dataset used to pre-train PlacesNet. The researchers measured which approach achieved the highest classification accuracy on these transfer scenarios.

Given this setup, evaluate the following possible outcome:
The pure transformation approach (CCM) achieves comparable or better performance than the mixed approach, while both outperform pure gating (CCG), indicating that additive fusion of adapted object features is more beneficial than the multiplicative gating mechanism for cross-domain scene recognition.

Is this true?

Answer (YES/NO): NO